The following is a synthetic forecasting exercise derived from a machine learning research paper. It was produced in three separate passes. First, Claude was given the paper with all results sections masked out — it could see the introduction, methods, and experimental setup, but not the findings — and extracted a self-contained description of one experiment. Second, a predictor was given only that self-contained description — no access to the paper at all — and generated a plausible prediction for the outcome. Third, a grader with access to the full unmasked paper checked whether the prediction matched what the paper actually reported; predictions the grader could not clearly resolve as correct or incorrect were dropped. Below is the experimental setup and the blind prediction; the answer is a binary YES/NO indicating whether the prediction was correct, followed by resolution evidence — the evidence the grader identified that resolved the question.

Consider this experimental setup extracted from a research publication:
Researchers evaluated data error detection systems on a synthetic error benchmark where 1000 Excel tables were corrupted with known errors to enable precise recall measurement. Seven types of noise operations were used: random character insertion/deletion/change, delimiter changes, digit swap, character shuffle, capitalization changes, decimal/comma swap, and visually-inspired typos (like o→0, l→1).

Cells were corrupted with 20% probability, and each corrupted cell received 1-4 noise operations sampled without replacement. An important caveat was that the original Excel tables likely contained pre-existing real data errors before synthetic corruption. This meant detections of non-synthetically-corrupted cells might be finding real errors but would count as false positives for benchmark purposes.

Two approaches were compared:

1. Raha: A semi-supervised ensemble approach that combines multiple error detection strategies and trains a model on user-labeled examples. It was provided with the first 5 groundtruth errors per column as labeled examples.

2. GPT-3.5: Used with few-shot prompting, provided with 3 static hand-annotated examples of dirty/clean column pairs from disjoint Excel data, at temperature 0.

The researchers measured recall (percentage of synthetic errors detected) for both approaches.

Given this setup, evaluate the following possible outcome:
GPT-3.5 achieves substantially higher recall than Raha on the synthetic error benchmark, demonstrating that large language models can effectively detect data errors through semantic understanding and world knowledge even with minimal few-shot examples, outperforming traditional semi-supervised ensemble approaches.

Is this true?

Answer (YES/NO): NO